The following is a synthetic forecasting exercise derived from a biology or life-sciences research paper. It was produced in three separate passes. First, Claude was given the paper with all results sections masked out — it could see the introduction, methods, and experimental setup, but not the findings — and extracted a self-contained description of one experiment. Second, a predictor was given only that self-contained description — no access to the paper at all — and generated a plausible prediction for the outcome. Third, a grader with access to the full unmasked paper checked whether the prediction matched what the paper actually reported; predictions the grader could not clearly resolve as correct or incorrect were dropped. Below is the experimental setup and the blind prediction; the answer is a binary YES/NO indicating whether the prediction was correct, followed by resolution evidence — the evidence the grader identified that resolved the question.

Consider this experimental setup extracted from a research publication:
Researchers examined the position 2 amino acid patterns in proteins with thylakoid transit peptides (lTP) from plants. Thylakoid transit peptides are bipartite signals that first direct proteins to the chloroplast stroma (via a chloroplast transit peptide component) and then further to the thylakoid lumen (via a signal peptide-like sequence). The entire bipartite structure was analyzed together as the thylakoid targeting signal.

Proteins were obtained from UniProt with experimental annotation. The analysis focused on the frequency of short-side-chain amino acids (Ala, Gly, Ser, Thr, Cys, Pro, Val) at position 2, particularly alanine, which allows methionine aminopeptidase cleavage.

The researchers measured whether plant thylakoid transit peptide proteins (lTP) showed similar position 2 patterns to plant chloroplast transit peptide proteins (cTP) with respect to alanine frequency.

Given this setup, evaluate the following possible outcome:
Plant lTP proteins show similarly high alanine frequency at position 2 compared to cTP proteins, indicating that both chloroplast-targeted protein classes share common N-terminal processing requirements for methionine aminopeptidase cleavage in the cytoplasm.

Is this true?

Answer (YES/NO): YES